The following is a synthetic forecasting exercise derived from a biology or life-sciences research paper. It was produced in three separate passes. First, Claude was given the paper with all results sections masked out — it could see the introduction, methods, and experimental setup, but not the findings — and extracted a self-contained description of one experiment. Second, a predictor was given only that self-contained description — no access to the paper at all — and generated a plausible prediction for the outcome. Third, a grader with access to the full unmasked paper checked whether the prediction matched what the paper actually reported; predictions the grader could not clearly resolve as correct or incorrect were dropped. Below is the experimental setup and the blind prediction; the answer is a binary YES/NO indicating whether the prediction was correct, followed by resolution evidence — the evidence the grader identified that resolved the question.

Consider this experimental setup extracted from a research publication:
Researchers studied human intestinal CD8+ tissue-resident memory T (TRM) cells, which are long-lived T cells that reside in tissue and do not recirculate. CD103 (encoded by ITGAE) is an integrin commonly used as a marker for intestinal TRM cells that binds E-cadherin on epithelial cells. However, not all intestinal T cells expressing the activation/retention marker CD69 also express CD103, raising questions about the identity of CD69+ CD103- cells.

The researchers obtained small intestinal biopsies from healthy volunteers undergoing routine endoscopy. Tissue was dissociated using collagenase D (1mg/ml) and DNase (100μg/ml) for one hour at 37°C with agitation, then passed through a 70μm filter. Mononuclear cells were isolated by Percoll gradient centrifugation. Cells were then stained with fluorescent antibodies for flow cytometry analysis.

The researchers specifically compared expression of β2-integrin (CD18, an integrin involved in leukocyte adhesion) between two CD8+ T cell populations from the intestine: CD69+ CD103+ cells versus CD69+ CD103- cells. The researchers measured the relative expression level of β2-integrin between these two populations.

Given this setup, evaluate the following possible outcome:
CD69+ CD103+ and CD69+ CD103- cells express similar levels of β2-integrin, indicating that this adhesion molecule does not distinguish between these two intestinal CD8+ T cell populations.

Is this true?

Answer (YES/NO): NO